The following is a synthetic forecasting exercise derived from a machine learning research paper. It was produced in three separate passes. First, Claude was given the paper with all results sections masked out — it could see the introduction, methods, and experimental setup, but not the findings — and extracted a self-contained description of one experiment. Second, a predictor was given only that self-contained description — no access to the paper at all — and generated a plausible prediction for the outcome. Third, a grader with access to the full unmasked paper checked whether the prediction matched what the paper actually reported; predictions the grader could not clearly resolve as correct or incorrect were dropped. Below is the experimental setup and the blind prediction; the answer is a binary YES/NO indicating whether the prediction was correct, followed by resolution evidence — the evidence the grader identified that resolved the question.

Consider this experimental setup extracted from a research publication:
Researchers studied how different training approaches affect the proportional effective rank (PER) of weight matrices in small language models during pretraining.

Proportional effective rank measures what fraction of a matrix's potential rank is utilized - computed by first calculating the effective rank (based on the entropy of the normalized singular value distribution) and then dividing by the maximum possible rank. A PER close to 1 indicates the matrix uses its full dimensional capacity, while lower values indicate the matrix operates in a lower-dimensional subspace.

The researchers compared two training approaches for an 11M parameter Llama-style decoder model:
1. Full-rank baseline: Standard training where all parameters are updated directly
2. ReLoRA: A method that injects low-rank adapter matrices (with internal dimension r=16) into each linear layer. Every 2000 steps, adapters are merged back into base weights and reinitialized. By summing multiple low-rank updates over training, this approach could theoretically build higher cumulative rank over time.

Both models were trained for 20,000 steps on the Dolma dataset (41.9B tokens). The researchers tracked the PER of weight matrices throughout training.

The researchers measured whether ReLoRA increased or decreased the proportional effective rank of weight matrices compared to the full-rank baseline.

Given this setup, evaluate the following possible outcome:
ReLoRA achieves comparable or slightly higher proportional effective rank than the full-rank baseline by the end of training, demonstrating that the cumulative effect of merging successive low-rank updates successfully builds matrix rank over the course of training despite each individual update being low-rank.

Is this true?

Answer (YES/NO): NO